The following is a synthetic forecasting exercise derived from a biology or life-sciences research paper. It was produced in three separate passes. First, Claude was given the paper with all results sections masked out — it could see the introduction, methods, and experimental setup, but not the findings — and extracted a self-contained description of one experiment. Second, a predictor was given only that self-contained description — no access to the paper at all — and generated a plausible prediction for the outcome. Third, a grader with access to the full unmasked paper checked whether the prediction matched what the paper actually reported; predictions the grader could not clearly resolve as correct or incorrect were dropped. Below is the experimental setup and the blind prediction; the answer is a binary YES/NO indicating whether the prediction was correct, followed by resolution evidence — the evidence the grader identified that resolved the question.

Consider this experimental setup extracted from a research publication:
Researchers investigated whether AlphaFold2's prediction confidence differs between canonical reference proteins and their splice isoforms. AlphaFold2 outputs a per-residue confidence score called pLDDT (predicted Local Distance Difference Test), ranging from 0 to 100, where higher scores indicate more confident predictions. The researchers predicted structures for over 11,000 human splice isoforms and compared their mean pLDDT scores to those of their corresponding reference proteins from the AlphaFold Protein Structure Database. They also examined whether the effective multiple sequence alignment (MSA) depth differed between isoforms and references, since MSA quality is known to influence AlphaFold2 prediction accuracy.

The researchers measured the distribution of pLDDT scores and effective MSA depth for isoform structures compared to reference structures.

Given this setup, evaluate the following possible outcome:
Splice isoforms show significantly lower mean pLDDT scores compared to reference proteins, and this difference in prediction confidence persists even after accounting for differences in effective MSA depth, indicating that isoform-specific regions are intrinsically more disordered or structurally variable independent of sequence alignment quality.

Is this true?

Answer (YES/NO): NO